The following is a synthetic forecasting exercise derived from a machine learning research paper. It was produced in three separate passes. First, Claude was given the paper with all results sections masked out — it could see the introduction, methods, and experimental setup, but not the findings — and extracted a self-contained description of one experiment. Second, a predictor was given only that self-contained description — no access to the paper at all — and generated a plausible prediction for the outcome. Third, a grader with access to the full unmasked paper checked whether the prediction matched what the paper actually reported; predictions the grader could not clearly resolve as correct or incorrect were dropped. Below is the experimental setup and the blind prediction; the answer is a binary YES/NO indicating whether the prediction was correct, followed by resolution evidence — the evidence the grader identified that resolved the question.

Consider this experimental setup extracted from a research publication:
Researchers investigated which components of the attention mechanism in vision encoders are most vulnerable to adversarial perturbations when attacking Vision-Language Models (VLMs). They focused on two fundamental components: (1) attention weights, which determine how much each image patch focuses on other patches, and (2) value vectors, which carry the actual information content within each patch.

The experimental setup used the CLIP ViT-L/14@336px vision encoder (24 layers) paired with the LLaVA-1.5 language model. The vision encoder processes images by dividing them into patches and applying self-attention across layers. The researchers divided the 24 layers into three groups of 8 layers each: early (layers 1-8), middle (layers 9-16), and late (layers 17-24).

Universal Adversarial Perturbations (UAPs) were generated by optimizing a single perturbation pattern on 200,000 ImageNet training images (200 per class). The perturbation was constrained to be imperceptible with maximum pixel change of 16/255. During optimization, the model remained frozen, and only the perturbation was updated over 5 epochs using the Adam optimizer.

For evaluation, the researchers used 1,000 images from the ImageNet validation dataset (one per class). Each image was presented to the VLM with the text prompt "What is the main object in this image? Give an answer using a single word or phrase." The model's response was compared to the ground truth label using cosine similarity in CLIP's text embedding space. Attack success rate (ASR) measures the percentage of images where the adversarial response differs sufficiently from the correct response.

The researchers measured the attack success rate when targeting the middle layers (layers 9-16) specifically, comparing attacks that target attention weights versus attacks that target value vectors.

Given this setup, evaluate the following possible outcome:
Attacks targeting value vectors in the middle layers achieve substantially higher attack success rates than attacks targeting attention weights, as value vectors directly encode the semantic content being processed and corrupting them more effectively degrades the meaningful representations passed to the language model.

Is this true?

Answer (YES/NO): YES